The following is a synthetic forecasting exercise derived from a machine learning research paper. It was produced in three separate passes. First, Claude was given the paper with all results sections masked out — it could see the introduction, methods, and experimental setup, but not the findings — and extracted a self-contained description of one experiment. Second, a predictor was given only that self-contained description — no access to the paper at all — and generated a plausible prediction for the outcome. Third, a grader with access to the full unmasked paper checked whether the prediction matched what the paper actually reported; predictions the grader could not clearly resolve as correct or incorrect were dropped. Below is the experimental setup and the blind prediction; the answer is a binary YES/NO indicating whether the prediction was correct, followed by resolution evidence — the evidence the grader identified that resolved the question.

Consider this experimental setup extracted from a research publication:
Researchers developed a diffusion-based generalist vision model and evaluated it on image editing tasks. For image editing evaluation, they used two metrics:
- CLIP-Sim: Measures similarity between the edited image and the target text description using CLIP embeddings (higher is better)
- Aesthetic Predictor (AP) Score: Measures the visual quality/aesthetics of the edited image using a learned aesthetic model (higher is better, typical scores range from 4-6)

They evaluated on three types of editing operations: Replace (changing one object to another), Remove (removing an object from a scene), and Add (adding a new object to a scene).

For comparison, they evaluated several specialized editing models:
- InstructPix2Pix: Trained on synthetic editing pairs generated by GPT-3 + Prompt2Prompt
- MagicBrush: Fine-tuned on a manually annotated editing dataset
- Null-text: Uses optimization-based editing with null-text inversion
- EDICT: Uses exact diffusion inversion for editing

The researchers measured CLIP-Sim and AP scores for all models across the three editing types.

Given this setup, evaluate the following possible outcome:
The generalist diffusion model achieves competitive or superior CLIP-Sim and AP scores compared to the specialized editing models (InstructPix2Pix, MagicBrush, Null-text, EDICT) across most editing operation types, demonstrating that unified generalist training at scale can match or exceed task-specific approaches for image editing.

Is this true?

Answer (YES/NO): YES